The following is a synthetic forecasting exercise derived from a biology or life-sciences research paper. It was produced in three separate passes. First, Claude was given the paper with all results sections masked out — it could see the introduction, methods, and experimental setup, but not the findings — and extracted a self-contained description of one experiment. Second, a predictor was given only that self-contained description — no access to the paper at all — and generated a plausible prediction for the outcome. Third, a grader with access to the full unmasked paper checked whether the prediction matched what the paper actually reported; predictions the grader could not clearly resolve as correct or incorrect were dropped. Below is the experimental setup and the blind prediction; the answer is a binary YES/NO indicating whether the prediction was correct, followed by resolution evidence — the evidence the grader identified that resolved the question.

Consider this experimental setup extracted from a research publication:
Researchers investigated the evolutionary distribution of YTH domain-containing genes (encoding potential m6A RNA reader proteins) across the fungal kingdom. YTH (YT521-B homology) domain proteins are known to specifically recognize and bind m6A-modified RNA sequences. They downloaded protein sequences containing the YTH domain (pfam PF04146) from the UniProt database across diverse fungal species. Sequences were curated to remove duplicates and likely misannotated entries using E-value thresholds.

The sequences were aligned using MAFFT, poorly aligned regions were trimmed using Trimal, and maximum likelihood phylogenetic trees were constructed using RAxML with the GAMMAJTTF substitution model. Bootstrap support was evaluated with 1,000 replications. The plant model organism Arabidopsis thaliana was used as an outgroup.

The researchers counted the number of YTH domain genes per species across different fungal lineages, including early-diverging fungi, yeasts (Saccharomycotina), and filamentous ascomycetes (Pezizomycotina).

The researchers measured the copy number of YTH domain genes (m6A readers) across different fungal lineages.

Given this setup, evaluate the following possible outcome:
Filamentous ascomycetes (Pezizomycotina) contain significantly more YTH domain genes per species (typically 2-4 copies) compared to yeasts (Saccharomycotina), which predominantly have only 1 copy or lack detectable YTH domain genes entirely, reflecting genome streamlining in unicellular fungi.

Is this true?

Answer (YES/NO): NO